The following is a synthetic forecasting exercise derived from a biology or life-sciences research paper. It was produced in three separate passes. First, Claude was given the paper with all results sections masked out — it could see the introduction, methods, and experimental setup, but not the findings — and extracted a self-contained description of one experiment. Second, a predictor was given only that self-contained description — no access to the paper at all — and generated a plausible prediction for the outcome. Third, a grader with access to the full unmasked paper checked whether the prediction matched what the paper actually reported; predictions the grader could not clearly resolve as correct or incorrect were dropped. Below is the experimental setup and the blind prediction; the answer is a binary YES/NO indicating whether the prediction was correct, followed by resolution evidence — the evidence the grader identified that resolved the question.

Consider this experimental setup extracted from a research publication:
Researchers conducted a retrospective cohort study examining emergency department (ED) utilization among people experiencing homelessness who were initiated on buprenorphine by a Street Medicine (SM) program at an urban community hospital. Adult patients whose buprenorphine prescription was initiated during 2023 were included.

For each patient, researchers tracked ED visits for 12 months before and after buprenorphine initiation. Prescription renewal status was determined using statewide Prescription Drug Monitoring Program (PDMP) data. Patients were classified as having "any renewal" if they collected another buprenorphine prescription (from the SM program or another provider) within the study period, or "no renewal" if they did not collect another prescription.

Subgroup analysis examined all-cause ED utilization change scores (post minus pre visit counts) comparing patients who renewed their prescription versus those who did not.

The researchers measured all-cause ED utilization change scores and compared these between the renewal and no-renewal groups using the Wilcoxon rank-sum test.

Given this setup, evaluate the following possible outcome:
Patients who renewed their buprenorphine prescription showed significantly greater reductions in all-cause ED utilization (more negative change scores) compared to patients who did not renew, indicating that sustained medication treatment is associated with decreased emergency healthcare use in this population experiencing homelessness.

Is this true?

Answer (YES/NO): NO